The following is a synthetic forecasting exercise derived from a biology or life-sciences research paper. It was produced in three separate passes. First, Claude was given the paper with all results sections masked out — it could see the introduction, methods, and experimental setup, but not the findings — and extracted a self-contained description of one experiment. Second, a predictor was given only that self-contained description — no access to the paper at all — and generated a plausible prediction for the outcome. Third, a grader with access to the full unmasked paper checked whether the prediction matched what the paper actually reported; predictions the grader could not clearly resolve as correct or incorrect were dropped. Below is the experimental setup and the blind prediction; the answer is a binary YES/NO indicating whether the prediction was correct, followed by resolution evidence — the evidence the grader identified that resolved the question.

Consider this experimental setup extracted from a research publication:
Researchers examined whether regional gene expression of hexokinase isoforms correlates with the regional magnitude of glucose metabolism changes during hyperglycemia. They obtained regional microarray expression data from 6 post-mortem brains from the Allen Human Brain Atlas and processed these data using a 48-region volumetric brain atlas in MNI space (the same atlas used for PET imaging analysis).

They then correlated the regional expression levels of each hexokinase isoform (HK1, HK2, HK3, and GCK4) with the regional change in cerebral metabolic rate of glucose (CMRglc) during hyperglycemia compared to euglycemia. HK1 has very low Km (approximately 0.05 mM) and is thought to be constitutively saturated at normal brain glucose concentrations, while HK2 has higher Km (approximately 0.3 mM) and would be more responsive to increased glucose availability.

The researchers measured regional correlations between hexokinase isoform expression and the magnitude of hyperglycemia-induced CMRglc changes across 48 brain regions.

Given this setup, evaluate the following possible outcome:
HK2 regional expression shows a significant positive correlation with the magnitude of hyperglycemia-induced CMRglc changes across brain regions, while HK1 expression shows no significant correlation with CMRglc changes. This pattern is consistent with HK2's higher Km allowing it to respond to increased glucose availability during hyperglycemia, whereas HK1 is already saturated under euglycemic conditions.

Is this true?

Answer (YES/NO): NO